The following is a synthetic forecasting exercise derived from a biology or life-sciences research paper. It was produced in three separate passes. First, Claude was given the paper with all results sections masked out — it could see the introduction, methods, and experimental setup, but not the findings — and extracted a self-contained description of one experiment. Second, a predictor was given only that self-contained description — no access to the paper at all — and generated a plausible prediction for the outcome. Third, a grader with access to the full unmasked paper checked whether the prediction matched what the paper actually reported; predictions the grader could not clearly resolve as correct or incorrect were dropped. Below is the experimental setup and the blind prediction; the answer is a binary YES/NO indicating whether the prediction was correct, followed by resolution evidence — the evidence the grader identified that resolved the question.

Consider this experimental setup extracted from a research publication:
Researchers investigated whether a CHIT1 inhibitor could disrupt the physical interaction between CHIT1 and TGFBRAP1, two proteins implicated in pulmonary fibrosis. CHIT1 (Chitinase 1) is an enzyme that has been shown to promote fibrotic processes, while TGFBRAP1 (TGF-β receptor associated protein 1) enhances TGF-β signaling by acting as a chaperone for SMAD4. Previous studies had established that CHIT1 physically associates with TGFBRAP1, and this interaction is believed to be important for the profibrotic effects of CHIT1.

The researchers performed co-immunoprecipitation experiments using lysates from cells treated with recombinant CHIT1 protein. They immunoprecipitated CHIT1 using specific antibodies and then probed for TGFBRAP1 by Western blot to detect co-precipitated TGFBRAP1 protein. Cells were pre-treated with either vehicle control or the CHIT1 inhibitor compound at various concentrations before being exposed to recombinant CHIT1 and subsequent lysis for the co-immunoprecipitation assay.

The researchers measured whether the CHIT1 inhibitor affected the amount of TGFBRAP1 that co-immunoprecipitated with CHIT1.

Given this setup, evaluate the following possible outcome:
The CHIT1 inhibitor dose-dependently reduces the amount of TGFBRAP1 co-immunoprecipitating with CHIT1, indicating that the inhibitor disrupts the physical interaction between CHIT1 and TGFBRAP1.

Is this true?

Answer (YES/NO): NO